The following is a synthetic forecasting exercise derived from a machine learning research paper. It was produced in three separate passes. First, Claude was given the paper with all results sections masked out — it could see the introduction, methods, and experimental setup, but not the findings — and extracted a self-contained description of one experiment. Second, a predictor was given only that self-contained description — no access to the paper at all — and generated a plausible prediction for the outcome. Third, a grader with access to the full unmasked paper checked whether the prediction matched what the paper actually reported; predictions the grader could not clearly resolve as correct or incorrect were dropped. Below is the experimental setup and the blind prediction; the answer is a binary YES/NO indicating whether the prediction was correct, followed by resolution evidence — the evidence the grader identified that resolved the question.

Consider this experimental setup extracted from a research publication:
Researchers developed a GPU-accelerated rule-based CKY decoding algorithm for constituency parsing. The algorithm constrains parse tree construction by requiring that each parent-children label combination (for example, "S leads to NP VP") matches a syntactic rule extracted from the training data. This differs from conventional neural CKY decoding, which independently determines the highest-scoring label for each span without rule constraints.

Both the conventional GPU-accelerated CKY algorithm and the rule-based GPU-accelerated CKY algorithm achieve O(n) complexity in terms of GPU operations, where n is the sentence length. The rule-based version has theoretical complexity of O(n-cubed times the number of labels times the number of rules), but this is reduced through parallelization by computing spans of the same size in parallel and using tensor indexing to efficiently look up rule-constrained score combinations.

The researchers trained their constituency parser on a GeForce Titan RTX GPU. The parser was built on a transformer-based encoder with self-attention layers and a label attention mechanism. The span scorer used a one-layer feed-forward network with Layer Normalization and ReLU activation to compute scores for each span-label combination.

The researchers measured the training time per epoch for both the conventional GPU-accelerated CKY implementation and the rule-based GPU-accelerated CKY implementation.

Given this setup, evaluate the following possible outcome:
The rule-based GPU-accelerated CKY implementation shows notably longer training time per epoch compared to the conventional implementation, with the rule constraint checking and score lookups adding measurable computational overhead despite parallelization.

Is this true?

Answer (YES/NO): NO